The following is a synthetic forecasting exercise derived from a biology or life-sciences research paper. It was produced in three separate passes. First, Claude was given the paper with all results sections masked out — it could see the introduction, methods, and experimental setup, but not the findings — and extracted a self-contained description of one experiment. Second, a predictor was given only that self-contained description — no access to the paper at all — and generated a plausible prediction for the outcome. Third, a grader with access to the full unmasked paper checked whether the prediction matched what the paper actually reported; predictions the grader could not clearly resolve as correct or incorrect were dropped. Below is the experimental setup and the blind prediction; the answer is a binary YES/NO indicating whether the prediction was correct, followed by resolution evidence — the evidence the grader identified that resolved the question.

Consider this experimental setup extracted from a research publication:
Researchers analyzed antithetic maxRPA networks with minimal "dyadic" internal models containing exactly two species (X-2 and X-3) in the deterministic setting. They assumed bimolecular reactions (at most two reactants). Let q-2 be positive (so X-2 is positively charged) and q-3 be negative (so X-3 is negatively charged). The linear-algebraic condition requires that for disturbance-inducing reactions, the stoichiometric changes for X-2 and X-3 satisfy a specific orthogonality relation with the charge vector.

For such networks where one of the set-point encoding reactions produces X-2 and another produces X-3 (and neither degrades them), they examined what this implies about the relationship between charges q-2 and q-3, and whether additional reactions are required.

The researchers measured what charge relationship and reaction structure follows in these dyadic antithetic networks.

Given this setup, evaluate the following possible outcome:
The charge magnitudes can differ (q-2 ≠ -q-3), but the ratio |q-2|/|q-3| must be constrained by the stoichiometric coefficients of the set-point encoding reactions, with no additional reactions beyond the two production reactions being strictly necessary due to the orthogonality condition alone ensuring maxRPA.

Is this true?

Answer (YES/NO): NO